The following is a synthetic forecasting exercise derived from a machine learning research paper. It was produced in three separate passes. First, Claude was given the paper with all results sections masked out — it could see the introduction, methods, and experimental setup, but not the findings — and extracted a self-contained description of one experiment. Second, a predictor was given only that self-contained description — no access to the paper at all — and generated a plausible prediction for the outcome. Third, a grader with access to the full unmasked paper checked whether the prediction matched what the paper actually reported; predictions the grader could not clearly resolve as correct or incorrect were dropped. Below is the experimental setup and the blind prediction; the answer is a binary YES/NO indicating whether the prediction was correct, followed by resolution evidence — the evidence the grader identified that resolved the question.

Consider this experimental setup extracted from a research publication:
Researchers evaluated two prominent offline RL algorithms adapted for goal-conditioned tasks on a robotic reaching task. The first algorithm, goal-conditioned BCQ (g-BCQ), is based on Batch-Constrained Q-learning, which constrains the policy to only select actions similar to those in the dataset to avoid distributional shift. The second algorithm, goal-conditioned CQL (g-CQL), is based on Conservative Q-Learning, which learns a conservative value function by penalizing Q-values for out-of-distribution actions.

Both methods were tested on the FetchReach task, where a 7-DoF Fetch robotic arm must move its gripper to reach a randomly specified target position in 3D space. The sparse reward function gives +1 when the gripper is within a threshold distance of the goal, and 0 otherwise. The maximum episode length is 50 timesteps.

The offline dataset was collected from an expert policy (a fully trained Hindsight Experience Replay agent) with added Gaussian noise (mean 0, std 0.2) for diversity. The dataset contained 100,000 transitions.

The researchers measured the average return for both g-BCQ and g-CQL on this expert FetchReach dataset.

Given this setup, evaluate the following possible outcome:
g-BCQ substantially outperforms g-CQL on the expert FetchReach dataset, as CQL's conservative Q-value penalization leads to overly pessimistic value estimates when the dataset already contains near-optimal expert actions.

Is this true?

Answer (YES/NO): YES